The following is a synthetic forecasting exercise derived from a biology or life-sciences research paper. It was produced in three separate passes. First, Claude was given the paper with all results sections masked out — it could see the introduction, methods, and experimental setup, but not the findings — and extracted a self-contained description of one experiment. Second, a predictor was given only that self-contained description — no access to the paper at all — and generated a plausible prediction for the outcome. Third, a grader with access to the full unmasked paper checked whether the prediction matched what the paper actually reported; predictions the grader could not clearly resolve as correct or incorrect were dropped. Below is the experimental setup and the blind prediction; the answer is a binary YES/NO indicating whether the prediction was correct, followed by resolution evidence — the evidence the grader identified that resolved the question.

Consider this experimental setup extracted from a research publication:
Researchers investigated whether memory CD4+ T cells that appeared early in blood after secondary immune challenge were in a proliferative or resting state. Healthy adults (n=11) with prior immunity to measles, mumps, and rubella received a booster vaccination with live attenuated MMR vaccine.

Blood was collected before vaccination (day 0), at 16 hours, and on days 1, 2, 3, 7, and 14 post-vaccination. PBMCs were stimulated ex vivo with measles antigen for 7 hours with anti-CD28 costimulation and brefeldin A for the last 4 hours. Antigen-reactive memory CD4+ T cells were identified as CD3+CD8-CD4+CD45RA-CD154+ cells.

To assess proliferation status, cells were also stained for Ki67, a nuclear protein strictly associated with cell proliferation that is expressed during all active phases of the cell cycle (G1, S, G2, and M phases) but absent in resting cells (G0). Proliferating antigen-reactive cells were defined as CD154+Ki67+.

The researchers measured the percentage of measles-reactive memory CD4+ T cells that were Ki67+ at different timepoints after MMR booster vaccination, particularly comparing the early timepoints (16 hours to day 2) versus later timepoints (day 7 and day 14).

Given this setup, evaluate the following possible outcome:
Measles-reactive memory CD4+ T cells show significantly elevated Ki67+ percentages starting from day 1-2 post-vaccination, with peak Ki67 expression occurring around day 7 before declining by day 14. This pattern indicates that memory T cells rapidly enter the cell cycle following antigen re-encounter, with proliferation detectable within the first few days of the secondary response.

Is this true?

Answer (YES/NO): NO